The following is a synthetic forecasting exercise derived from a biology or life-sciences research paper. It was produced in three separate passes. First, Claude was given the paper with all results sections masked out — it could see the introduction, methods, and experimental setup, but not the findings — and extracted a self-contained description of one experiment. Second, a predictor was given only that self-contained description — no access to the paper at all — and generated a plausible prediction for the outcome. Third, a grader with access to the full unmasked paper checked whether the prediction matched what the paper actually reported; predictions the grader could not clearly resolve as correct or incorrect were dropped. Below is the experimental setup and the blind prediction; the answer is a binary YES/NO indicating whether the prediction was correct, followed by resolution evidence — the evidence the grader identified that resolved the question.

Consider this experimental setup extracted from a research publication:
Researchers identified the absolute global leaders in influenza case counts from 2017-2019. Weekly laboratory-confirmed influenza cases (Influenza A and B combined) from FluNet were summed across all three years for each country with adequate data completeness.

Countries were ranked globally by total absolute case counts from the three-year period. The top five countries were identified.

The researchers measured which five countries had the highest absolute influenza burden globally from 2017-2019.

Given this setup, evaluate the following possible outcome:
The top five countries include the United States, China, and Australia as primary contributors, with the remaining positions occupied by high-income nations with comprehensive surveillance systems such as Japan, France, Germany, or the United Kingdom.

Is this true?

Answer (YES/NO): NO